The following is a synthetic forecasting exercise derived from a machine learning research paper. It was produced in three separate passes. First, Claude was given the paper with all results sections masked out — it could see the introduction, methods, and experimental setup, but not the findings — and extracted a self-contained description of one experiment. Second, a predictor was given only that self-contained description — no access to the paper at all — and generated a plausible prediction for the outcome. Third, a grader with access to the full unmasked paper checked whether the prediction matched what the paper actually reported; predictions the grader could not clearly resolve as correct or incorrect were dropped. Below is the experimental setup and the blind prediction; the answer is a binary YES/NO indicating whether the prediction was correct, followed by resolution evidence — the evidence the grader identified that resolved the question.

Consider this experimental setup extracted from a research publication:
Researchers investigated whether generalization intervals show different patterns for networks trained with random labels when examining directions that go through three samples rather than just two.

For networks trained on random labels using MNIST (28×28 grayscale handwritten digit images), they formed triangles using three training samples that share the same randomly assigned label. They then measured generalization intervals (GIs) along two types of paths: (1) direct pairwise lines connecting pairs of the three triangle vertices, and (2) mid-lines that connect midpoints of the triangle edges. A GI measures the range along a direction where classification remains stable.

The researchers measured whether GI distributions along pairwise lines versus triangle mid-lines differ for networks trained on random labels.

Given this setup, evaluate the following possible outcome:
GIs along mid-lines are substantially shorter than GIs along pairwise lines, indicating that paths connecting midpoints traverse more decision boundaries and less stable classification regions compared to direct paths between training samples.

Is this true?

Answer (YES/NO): YES